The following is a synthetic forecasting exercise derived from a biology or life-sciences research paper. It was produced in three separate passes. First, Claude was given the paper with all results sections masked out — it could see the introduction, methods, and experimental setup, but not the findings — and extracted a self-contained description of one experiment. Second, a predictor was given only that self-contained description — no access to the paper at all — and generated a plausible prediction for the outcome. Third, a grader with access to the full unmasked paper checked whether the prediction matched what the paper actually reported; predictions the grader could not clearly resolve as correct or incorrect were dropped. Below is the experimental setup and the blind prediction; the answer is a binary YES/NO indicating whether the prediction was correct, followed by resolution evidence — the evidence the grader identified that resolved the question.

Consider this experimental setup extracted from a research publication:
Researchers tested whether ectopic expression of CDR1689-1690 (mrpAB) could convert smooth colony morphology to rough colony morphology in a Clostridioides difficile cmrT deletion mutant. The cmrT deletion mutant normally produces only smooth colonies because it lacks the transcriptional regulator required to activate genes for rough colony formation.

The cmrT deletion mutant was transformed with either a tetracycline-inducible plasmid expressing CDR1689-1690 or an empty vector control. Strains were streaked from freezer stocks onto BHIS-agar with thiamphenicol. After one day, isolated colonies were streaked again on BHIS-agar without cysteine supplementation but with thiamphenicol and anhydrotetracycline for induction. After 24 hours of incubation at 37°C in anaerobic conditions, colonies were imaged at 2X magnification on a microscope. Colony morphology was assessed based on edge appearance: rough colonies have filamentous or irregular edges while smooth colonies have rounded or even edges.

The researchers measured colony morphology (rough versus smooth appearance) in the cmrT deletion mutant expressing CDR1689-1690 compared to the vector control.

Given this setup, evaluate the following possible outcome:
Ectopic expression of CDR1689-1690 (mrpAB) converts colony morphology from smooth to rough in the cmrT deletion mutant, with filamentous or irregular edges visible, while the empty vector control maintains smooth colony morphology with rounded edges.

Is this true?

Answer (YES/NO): YES